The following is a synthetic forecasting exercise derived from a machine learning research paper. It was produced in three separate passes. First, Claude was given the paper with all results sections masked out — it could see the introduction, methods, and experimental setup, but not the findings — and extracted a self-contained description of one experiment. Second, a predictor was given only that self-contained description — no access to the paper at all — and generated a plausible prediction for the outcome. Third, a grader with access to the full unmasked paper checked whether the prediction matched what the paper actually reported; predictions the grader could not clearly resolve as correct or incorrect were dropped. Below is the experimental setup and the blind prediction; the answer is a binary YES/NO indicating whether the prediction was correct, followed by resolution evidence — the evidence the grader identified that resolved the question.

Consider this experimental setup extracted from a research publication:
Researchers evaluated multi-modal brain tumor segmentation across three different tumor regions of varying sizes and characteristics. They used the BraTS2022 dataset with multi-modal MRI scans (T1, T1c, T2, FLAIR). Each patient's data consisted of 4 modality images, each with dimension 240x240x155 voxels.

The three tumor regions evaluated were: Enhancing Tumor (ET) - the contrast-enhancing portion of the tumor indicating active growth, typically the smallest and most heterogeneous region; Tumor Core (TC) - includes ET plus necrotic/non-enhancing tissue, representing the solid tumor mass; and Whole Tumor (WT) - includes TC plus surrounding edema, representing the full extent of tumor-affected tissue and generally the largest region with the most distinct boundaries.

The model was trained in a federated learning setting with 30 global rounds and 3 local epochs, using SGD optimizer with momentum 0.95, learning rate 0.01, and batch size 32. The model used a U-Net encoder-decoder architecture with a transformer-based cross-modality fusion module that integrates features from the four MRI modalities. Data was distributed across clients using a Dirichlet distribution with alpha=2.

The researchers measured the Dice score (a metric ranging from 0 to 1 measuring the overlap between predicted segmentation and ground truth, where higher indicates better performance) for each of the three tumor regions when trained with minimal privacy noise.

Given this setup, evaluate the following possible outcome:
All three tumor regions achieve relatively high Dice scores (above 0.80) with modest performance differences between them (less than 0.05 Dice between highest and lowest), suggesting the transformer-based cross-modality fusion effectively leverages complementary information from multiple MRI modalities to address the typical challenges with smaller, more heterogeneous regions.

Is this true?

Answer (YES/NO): NO